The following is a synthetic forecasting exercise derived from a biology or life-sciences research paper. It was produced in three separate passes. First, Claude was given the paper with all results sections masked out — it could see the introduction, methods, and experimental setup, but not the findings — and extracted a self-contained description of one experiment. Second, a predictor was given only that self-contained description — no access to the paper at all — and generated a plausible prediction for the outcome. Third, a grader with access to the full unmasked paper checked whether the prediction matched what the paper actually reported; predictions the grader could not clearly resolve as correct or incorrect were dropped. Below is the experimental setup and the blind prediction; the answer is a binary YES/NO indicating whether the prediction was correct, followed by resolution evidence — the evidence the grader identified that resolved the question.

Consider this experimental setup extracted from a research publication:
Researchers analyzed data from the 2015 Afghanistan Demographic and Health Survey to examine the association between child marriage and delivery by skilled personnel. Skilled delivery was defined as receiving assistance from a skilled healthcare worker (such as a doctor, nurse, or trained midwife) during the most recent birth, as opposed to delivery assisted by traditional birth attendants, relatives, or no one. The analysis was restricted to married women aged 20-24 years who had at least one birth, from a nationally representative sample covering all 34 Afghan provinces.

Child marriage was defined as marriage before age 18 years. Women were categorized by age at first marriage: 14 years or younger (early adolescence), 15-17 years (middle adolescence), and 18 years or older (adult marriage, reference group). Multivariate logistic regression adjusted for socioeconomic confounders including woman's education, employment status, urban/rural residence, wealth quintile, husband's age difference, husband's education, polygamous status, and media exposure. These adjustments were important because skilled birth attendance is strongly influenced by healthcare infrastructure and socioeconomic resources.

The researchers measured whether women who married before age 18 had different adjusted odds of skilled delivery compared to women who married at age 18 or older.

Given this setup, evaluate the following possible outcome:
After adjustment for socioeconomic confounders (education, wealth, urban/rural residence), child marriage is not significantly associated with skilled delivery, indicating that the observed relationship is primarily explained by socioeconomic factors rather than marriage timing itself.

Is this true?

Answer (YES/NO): NO